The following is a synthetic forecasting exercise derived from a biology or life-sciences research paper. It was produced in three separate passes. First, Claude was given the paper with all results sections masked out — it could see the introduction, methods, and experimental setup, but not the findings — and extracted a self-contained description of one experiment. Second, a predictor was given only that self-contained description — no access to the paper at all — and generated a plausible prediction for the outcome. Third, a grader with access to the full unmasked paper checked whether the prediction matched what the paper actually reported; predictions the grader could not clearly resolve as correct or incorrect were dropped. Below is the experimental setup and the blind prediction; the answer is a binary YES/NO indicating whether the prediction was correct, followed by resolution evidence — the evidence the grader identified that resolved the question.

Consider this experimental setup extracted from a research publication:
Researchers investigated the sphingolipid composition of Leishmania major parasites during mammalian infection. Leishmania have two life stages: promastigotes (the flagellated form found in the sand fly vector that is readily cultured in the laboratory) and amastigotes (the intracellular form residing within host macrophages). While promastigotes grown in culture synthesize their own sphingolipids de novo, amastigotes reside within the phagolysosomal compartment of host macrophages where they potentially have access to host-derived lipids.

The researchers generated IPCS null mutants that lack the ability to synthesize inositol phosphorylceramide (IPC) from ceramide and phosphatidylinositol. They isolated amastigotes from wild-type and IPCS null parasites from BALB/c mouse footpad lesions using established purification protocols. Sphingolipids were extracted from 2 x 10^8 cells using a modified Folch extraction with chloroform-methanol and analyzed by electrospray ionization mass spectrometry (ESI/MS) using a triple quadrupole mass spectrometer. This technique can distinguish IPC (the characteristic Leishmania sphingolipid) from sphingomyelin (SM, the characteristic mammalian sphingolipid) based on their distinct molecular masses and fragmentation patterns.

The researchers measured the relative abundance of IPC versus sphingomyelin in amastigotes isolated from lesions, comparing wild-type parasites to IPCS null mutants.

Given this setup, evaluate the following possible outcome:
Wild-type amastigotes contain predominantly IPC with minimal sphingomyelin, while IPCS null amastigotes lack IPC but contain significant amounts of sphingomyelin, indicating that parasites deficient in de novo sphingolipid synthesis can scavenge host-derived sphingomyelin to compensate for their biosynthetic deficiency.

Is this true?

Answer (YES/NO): NO